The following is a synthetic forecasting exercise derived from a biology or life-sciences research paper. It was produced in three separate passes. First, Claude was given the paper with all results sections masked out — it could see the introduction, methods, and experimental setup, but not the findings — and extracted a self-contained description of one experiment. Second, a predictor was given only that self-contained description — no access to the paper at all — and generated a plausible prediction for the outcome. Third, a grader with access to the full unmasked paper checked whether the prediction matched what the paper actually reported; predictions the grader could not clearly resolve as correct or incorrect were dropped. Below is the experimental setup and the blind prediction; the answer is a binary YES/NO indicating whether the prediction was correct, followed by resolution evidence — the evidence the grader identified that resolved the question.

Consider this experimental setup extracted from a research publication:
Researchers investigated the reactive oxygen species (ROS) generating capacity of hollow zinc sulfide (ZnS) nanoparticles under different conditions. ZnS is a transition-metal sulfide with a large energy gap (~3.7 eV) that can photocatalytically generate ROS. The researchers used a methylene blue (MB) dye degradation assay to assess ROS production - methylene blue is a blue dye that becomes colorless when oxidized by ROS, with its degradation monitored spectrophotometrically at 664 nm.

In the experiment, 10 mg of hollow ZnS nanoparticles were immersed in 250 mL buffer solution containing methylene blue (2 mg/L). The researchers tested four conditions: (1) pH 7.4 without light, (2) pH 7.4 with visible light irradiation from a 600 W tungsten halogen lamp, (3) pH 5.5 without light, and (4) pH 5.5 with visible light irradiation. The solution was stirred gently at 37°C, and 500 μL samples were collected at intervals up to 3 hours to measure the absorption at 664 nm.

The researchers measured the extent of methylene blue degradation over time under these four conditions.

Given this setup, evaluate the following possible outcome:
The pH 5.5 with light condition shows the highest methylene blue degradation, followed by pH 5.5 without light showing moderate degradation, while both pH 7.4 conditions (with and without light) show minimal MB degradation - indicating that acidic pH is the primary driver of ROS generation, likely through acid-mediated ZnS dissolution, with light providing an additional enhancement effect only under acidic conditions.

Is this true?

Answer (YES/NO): NO